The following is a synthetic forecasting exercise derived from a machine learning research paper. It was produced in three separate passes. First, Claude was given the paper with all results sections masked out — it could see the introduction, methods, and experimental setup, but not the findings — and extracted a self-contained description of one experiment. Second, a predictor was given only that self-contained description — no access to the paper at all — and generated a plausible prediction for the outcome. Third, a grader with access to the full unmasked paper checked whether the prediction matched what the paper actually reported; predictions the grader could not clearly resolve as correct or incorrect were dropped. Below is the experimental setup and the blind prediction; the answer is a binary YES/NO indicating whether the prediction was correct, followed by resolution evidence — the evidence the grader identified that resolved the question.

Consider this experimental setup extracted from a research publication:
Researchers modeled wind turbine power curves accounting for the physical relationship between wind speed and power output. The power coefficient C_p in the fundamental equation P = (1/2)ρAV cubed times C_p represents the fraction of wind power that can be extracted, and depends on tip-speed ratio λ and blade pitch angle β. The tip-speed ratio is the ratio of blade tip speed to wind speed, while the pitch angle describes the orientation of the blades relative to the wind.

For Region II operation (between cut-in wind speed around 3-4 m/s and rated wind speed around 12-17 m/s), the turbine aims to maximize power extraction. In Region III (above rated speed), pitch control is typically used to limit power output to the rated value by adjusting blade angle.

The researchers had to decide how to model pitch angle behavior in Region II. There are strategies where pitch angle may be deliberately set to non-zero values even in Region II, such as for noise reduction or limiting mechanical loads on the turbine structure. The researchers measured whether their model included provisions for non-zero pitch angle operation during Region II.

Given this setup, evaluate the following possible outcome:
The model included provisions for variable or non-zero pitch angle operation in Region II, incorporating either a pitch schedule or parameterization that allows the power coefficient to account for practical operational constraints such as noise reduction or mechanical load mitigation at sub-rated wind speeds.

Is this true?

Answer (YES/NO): NO